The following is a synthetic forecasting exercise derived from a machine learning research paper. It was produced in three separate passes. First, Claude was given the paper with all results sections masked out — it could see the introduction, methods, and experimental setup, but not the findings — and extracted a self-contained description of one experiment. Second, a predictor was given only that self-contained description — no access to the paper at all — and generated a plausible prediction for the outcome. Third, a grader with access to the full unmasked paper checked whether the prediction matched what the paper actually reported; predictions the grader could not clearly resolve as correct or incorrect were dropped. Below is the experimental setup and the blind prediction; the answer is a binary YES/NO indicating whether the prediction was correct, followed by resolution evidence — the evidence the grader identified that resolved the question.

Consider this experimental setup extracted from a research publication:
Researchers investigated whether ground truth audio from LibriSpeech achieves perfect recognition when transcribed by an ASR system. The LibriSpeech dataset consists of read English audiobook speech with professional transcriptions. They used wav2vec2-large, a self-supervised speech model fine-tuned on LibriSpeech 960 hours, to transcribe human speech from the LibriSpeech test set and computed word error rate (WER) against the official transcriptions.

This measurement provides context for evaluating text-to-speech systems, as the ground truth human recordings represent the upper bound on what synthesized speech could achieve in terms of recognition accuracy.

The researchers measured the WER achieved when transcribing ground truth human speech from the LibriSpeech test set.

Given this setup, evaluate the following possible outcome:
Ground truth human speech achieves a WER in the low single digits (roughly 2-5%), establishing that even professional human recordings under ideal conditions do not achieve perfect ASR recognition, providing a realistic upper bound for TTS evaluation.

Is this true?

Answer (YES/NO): YES